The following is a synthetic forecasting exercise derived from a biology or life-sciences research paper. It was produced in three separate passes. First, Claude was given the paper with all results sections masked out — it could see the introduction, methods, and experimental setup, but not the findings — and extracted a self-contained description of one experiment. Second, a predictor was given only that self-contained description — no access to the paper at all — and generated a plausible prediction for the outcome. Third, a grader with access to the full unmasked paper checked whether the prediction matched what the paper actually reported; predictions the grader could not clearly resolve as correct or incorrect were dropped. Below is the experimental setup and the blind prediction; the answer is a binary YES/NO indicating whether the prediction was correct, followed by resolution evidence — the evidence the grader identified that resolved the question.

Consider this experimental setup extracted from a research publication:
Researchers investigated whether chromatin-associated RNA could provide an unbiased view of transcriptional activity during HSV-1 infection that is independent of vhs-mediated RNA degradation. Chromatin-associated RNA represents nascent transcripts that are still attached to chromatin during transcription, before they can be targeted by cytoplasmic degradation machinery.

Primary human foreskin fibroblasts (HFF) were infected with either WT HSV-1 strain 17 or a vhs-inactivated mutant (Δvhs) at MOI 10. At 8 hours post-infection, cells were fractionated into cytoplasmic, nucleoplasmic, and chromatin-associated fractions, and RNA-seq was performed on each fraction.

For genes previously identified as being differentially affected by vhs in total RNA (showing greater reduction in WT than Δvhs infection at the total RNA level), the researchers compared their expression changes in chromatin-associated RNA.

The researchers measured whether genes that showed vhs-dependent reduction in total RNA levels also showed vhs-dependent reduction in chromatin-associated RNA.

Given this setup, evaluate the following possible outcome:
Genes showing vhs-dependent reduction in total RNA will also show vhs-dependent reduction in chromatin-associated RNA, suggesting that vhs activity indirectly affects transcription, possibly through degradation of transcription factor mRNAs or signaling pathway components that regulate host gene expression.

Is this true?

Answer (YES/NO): NO